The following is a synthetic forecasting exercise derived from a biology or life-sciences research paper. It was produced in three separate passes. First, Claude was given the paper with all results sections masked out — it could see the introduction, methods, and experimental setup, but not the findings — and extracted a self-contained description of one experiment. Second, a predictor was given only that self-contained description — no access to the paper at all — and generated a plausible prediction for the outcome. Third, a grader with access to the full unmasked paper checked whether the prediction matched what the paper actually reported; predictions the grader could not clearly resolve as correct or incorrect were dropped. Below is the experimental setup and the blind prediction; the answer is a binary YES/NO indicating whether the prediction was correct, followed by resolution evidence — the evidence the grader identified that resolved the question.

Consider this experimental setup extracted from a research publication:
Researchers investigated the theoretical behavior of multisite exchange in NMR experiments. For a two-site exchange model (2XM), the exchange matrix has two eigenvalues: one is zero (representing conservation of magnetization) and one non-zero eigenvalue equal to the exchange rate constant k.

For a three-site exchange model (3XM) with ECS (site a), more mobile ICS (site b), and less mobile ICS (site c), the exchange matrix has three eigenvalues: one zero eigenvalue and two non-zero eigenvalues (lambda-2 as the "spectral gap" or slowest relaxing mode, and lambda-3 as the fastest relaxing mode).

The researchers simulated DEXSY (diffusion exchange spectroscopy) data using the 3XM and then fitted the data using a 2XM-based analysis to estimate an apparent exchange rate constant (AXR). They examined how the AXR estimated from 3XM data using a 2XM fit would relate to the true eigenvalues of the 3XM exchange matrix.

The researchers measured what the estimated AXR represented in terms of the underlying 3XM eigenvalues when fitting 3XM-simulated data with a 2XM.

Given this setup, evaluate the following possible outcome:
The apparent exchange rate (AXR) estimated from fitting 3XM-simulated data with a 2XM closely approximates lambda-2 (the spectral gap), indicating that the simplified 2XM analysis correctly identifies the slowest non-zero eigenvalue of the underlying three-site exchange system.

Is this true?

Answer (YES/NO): NO